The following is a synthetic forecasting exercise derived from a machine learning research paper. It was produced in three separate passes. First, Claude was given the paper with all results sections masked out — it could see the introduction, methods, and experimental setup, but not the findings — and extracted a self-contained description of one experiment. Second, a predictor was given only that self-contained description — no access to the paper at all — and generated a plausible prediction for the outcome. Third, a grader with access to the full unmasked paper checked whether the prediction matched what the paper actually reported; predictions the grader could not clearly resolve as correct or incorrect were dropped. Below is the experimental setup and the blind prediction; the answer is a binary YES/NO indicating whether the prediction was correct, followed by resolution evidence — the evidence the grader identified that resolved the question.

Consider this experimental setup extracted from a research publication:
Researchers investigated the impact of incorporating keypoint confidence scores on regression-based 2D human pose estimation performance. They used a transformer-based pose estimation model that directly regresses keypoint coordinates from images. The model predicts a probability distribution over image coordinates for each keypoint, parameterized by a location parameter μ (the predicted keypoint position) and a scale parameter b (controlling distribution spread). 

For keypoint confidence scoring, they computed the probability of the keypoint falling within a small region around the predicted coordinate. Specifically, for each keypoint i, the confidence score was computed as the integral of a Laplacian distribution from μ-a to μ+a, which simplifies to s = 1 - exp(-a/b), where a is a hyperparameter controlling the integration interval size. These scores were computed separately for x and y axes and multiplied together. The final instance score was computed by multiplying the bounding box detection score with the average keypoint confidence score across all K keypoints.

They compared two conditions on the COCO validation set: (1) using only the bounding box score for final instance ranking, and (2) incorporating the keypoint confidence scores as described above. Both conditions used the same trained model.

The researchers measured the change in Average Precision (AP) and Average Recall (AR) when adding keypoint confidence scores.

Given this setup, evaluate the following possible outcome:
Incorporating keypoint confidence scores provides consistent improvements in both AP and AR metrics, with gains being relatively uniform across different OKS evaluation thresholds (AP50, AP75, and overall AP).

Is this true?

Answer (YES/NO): NO